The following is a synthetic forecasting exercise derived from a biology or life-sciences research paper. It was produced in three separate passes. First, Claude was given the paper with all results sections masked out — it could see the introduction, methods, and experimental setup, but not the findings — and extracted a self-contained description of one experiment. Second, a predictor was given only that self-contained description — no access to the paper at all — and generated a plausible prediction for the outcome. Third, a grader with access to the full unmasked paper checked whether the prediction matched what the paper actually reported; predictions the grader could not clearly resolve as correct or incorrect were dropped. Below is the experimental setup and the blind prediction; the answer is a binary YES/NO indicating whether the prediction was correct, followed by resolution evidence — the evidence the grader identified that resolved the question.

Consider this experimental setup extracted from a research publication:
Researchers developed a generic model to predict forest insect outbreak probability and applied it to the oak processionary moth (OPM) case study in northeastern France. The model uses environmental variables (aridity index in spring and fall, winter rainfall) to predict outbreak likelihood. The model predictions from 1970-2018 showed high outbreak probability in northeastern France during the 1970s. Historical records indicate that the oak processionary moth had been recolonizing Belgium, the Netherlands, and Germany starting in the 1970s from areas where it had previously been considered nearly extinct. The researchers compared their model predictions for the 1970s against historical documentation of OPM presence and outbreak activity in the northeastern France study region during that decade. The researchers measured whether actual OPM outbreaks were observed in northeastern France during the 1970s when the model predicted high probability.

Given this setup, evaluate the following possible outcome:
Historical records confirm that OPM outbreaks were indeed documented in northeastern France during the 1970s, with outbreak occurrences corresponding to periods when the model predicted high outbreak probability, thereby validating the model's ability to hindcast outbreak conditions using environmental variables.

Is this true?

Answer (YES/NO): NO